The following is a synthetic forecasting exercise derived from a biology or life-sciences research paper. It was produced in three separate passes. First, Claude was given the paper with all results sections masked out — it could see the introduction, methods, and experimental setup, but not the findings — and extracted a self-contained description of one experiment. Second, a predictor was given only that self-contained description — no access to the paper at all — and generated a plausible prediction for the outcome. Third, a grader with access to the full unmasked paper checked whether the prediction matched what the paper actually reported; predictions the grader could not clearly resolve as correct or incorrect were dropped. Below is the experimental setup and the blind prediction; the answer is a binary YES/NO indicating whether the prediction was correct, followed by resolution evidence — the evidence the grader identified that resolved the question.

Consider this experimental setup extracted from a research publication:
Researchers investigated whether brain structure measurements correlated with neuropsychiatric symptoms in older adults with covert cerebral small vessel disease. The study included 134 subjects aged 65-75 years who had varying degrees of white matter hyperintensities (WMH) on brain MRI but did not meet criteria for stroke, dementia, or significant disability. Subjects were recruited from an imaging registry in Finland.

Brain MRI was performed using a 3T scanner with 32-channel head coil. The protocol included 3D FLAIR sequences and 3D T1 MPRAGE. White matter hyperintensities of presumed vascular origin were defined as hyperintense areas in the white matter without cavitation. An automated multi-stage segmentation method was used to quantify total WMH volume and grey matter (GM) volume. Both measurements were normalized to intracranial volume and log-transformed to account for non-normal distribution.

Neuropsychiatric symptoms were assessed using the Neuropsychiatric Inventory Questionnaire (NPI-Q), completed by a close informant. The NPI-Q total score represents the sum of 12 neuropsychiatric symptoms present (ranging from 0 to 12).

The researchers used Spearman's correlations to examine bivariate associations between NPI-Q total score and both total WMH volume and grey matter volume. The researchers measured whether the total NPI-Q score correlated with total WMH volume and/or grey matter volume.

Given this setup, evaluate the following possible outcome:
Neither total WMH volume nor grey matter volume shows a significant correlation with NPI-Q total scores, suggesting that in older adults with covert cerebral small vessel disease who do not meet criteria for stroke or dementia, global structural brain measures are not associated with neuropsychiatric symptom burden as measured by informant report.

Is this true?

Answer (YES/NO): NO